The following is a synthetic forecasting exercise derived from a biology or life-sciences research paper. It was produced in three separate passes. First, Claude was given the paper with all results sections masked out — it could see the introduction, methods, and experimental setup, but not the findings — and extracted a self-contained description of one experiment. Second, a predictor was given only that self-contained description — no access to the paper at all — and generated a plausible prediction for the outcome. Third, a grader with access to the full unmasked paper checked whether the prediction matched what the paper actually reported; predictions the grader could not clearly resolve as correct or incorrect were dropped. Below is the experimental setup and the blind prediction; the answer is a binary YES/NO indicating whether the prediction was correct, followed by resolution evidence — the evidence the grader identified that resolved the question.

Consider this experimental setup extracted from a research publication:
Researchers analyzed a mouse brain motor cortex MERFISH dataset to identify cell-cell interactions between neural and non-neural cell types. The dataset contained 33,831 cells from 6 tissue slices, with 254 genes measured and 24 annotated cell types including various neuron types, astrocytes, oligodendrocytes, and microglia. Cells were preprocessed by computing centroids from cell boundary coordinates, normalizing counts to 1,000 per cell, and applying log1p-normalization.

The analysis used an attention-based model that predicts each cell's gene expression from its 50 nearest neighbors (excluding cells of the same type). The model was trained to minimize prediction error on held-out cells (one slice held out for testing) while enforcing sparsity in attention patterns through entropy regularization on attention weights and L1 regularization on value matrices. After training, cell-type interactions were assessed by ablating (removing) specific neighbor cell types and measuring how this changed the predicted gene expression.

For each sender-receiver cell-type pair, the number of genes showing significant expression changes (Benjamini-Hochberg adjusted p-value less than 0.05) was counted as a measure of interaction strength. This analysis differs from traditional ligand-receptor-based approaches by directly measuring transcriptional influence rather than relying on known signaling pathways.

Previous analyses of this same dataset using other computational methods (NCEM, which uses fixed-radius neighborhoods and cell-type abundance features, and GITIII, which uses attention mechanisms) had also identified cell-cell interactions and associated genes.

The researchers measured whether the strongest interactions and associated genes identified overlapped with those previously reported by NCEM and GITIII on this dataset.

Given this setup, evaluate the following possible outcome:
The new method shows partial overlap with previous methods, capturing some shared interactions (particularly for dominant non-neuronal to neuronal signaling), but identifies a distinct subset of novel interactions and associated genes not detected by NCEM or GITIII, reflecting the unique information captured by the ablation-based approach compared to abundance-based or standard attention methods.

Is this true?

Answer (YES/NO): NO